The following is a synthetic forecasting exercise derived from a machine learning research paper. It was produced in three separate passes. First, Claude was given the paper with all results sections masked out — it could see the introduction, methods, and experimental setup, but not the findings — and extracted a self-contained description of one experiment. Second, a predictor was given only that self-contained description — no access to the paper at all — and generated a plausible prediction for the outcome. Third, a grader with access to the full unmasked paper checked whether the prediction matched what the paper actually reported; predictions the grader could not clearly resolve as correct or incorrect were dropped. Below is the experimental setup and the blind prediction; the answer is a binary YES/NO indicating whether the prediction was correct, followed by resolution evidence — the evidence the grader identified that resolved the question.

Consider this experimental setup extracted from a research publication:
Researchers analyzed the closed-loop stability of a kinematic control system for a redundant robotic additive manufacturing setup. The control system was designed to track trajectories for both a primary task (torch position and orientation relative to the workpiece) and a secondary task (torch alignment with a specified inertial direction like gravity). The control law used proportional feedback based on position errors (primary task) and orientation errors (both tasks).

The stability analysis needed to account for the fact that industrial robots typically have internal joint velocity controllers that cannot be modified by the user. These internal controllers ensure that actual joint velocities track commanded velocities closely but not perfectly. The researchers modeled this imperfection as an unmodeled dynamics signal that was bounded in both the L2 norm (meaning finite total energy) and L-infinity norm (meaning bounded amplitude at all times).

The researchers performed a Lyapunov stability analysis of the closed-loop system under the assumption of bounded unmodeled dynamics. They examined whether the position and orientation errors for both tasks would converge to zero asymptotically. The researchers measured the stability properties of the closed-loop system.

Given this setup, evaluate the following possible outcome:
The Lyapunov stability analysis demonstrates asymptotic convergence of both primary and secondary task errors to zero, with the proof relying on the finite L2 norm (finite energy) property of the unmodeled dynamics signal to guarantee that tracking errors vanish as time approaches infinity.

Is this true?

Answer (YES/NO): YES